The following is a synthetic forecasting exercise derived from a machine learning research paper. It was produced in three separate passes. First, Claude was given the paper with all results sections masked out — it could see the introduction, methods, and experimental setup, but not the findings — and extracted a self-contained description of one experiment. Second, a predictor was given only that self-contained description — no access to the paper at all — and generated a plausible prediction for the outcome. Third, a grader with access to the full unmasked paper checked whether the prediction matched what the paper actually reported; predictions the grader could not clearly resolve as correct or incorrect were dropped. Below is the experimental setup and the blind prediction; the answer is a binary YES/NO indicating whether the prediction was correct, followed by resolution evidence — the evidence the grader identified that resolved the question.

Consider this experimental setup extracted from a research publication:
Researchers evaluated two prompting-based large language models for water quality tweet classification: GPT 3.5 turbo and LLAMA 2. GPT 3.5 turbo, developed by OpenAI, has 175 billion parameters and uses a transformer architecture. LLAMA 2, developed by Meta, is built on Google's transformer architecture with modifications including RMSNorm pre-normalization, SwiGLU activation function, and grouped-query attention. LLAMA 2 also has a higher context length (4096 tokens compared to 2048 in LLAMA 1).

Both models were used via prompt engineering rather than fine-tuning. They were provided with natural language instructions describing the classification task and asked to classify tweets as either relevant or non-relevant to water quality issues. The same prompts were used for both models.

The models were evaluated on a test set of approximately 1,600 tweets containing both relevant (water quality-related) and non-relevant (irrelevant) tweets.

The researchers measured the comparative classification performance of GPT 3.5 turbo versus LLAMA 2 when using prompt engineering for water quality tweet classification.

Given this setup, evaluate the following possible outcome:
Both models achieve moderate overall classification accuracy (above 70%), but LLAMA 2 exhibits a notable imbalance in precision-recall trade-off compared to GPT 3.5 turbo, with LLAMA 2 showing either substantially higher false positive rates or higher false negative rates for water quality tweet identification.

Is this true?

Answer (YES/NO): NO